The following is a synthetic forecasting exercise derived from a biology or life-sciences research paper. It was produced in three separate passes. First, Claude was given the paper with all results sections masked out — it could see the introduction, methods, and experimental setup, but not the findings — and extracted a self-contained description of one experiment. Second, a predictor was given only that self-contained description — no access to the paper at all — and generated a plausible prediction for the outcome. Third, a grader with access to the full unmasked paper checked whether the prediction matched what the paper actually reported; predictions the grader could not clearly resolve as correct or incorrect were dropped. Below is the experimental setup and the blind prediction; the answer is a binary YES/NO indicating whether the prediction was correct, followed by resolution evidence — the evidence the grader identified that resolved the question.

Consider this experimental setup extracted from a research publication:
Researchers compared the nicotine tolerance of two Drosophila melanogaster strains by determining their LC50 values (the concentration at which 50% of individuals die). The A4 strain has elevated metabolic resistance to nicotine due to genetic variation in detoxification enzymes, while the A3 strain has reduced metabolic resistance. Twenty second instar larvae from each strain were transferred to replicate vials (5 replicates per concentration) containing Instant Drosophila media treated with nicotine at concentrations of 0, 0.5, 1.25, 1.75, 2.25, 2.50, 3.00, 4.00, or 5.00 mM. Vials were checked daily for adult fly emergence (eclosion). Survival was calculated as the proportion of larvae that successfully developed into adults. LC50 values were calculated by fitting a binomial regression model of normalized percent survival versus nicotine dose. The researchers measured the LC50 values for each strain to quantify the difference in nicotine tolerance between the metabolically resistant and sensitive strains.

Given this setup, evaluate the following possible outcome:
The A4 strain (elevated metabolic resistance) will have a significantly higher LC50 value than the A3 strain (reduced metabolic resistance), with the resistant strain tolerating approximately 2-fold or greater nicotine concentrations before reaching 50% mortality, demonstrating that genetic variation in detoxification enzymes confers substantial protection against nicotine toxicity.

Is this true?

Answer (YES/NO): NO